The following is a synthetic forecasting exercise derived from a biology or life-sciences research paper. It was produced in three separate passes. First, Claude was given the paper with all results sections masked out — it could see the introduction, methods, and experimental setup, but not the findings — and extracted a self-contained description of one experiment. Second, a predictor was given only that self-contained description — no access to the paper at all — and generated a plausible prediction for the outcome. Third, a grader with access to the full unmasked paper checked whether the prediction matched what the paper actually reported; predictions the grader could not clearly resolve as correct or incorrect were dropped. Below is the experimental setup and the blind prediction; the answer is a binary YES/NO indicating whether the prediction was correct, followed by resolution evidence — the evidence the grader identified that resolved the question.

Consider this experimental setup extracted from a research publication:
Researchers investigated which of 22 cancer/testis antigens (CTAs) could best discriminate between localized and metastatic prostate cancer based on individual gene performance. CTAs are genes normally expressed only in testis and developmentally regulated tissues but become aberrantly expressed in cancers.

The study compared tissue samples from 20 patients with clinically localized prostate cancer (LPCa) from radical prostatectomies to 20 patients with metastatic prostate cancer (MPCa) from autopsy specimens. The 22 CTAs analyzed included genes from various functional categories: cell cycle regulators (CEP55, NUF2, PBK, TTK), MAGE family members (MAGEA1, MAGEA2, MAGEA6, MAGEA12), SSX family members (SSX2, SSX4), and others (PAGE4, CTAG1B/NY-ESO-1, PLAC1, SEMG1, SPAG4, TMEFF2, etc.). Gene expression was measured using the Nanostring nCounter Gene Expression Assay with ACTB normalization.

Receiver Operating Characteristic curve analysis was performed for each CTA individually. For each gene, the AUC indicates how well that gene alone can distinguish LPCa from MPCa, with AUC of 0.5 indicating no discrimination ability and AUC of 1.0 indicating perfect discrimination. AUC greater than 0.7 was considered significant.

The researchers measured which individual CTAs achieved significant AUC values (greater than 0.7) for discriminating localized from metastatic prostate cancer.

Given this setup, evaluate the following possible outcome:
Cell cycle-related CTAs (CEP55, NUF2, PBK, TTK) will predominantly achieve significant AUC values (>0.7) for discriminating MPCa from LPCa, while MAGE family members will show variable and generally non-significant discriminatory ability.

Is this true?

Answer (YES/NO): YES